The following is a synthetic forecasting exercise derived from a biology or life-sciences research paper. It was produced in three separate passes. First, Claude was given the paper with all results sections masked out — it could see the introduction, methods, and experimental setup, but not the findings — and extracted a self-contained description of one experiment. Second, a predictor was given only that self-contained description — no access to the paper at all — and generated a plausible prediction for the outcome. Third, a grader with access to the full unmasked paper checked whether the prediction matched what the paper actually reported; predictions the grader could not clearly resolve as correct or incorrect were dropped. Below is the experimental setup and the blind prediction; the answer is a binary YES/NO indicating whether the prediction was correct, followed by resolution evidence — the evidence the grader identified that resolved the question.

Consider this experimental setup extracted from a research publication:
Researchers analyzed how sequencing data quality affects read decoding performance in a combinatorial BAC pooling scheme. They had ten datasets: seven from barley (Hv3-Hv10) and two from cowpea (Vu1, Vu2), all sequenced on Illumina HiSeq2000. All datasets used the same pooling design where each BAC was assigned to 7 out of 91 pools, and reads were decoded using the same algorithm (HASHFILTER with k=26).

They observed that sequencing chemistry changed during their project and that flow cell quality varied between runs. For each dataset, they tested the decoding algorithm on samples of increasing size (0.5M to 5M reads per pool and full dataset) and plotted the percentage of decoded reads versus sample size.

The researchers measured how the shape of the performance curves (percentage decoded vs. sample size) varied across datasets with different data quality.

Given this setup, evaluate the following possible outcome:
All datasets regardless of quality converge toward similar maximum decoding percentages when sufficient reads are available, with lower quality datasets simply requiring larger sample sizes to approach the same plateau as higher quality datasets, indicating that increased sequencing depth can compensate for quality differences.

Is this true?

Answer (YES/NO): NO